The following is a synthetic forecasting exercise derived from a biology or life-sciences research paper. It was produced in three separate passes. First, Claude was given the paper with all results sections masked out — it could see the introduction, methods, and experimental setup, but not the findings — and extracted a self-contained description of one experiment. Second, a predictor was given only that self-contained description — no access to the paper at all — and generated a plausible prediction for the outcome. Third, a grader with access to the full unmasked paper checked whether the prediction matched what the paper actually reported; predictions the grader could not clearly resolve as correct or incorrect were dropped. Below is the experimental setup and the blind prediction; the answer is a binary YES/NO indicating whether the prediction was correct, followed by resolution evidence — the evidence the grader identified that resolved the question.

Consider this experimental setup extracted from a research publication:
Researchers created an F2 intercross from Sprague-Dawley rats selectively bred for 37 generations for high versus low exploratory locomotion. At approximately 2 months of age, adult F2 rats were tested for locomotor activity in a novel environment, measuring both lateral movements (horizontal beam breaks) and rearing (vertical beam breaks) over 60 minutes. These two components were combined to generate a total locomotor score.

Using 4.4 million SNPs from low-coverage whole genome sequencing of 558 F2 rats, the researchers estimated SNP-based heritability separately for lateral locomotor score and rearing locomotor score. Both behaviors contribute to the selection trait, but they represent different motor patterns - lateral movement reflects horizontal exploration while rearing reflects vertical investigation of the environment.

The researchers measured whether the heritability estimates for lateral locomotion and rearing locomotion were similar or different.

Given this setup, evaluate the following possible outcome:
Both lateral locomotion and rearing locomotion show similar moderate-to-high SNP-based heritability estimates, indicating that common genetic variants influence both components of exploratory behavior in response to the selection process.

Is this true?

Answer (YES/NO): YES